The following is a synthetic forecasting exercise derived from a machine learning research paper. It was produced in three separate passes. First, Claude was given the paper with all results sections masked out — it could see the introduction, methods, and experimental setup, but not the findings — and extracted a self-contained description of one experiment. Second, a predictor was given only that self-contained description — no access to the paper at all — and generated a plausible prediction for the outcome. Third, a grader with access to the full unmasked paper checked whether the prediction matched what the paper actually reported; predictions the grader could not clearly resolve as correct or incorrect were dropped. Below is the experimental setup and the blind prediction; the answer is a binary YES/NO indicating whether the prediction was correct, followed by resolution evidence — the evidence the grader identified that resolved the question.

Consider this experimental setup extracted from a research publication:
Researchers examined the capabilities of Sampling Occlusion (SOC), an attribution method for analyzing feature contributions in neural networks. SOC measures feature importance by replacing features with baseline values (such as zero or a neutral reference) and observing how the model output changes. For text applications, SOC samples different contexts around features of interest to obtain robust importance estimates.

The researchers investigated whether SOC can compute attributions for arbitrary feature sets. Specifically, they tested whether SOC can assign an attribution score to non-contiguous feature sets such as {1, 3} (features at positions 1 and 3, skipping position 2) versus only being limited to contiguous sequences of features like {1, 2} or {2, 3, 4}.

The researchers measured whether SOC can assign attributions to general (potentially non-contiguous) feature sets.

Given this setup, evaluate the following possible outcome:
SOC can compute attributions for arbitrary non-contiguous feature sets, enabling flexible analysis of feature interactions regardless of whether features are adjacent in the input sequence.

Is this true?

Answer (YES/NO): NO